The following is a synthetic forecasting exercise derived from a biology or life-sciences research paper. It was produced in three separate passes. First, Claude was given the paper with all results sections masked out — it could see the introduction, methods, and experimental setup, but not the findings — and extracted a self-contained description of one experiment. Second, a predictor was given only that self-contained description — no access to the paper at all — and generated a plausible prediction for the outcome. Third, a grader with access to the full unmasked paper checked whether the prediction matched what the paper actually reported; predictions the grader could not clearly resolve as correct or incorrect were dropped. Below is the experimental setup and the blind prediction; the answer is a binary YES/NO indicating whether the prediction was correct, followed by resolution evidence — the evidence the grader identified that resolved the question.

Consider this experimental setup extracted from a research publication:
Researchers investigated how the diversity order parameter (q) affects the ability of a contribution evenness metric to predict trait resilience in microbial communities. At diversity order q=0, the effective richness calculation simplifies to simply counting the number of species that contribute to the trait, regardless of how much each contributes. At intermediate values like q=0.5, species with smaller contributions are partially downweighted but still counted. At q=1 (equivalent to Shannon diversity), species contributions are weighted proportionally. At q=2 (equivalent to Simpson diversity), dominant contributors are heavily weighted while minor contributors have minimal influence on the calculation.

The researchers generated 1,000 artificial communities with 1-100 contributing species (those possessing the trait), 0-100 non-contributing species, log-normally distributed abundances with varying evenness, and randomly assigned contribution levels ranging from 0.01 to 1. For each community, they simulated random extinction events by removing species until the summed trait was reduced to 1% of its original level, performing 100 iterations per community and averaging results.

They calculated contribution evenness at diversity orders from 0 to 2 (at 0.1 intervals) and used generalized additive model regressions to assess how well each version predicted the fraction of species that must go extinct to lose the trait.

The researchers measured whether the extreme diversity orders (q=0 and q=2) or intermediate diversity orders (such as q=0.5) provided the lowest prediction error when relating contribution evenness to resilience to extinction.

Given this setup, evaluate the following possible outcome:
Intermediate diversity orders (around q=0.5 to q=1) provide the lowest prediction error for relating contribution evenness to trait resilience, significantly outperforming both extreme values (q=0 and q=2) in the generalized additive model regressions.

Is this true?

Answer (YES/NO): YES